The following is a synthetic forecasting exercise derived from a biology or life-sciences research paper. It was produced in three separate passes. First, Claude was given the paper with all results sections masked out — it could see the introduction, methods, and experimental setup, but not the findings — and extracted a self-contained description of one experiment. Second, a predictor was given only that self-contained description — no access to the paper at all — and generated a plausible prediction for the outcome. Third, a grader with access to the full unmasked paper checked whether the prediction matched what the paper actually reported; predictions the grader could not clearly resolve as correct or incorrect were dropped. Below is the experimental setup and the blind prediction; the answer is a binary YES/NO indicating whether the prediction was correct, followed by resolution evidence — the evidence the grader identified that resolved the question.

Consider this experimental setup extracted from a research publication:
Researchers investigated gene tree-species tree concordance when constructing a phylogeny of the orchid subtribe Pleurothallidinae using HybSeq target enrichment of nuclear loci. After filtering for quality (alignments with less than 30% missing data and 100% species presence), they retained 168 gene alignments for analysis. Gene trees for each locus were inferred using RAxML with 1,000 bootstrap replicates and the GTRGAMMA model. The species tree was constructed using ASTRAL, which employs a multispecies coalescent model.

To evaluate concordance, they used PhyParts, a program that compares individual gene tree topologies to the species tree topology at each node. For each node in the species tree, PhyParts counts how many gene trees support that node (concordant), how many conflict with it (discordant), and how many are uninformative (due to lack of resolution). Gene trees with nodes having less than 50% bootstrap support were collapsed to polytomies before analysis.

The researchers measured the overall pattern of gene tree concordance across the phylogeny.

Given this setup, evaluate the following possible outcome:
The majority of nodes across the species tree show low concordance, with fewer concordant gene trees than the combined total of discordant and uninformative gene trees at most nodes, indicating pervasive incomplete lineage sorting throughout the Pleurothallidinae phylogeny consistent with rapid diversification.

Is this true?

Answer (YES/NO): NO